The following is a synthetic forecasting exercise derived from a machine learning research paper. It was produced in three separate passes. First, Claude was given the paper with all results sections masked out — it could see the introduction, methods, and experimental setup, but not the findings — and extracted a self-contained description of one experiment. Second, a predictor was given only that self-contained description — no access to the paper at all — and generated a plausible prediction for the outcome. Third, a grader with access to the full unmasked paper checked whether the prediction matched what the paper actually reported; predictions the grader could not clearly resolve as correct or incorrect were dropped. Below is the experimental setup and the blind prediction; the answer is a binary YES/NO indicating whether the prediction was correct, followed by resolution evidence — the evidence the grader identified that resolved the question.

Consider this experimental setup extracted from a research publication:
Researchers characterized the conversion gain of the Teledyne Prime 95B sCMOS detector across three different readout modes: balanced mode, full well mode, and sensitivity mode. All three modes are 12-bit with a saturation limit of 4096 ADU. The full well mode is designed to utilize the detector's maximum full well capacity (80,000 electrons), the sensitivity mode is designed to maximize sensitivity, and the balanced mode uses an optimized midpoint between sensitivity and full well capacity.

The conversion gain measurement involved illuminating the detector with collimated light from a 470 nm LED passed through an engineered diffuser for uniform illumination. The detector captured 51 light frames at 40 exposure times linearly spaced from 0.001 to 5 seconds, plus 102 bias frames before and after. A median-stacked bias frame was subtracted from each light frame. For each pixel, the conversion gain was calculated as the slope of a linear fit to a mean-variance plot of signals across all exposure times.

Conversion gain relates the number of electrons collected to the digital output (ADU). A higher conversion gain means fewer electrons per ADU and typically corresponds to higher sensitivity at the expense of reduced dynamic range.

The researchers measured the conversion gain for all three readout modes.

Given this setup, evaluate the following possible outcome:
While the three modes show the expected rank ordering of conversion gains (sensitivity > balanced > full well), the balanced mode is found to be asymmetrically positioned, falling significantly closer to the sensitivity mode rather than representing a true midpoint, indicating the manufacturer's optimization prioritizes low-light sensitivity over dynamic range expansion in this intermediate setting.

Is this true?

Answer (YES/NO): YES